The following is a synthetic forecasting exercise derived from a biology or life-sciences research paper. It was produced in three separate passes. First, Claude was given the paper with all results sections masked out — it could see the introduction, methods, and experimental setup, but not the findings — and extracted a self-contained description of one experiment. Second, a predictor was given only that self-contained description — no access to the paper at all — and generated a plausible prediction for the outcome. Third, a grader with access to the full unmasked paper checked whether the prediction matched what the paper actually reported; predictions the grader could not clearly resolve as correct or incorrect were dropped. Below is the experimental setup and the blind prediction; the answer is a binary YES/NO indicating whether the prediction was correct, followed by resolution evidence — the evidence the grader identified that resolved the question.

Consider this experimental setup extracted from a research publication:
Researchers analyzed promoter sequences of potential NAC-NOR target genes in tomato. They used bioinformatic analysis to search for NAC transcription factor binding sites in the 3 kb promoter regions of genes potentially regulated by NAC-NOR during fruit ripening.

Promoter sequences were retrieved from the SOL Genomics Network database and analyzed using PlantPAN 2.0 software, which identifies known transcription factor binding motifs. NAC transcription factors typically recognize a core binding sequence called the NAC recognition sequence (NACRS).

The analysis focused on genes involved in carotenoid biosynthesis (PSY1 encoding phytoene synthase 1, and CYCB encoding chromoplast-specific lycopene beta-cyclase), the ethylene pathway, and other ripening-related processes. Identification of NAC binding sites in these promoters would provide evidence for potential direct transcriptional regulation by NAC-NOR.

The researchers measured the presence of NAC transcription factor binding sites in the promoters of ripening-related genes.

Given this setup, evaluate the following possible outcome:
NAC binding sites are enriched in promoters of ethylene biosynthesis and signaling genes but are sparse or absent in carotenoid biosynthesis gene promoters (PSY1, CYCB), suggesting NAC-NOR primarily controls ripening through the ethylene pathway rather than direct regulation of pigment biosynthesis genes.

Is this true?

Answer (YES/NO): NO